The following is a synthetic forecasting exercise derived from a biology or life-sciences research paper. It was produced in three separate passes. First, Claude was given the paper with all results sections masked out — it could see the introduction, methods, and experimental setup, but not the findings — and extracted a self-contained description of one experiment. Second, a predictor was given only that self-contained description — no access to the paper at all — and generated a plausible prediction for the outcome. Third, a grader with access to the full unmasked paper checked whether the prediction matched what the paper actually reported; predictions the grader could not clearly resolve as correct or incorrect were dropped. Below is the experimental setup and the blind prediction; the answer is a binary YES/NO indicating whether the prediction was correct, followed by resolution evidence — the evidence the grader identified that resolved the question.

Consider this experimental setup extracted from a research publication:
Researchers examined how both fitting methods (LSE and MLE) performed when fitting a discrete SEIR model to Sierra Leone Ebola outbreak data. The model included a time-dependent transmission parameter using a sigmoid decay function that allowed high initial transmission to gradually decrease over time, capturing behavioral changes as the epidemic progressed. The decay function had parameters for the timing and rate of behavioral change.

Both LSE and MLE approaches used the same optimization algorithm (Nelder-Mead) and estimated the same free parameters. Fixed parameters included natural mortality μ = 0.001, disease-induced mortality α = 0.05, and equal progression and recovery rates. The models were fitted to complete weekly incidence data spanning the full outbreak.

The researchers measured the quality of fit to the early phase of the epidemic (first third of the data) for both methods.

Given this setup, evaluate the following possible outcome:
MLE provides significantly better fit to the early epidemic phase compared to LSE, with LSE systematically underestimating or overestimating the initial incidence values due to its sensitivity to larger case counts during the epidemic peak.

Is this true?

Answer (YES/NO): NO